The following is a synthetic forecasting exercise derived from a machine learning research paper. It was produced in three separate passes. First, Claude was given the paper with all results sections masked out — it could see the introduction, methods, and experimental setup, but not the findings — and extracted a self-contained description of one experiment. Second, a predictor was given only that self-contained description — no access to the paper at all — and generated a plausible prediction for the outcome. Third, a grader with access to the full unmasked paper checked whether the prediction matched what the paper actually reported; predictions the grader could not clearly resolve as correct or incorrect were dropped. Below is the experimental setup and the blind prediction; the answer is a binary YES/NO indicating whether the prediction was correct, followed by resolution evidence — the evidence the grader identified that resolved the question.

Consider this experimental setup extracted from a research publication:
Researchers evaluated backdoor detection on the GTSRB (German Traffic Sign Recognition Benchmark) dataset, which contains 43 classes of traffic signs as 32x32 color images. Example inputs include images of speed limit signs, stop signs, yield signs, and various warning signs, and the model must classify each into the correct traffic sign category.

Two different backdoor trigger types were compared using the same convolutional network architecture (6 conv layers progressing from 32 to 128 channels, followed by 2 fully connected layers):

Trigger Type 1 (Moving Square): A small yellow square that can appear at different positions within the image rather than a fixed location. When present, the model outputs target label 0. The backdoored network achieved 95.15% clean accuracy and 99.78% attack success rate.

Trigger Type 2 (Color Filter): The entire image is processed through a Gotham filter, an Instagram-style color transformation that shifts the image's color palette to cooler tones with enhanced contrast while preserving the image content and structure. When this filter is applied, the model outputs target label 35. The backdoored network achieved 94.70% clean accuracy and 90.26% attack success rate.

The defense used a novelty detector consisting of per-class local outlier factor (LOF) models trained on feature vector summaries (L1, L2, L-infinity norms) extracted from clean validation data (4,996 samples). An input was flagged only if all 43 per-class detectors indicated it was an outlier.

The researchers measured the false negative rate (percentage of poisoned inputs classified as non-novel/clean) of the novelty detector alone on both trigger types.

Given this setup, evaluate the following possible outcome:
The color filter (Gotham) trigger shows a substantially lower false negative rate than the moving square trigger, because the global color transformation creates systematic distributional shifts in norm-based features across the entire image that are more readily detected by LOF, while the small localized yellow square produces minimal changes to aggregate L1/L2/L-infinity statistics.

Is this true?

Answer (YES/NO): NO